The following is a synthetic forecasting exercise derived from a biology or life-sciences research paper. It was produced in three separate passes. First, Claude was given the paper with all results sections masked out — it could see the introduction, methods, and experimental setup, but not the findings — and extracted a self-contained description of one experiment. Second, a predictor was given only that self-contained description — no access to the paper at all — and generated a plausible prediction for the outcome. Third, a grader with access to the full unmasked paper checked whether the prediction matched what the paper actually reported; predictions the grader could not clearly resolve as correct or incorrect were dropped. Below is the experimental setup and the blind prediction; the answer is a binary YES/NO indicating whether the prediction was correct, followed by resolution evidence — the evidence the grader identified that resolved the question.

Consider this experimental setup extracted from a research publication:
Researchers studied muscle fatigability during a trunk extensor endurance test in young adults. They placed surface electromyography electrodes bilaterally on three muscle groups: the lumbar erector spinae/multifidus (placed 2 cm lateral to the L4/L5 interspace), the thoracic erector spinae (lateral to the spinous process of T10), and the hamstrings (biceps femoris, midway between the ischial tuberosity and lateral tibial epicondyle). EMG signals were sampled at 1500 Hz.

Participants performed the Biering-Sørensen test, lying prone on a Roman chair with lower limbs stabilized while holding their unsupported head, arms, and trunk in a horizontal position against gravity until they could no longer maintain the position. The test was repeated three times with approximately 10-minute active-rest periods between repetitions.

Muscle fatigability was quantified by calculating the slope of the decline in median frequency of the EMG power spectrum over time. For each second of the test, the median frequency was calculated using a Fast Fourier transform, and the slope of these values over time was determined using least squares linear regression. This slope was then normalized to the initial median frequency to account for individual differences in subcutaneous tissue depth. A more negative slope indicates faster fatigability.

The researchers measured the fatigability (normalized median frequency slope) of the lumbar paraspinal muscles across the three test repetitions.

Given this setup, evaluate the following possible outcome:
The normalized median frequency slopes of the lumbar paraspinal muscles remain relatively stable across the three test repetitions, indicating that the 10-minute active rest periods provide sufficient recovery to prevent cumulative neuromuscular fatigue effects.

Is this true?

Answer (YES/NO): NO